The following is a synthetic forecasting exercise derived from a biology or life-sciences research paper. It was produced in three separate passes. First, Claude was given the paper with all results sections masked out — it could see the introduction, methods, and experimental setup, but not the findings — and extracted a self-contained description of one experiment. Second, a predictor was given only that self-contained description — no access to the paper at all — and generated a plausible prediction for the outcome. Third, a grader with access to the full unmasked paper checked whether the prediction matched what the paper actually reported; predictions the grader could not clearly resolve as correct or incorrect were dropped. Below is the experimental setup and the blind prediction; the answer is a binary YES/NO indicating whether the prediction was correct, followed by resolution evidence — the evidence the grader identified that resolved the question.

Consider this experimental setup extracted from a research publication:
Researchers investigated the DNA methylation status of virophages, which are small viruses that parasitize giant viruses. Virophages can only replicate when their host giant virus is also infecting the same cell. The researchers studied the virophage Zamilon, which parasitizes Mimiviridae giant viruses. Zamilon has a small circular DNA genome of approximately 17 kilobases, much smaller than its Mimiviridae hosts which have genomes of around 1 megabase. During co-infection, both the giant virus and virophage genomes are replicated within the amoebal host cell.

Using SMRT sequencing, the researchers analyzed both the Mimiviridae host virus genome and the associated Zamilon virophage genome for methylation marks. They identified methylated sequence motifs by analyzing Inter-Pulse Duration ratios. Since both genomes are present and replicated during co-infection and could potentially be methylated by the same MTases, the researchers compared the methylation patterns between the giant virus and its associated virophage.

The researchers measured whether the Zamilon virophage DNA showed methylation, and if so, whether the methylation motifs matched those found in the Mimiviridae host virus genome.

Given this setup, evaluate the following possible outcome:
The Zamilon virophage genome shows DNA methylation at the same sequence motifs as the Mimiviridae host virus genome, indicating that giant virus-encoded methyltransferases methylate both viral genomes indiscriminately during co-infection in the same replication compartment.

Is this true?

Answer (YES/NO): NO